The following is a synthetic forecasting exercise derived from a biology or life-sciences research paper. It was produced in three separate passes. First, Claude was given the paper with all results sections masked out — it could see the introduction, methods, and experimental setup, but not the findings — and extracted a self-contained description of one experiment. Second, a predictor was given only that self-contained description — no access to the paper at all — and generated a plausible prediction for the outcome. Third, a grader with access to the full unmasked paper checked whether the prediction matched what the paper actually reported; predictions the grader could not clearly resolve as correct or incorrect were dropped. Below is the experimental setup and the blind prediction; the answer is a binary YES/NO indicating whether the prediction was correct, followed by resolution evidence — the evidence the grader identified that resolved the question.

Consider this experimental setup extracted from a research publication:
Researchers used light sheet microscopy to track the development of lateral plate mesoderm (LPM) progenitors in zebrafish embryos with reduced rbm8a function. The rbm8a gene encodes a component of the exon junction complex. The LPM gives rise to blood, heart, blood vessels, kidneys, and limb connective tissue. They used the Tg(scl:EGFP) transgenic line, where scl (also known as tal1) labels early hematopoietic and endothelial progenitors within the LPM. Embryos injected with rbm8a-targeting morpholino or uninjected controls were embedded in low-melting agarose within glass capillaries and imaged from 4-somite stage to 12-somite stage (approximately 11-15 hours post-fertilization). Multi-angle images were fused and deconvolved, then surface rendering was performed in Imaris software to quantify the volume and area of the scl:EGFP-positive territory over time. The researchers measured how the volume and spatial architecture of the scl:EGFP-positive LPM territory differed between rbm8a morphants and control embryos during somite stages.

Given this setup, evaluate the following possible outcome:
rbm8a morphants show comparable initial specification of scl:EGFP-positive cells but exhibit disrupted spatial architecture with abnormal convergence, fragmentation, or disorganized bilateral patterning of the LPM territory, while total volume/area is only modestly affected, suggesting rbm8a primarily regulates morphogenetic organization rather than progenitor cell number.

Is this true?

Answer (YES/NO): NO